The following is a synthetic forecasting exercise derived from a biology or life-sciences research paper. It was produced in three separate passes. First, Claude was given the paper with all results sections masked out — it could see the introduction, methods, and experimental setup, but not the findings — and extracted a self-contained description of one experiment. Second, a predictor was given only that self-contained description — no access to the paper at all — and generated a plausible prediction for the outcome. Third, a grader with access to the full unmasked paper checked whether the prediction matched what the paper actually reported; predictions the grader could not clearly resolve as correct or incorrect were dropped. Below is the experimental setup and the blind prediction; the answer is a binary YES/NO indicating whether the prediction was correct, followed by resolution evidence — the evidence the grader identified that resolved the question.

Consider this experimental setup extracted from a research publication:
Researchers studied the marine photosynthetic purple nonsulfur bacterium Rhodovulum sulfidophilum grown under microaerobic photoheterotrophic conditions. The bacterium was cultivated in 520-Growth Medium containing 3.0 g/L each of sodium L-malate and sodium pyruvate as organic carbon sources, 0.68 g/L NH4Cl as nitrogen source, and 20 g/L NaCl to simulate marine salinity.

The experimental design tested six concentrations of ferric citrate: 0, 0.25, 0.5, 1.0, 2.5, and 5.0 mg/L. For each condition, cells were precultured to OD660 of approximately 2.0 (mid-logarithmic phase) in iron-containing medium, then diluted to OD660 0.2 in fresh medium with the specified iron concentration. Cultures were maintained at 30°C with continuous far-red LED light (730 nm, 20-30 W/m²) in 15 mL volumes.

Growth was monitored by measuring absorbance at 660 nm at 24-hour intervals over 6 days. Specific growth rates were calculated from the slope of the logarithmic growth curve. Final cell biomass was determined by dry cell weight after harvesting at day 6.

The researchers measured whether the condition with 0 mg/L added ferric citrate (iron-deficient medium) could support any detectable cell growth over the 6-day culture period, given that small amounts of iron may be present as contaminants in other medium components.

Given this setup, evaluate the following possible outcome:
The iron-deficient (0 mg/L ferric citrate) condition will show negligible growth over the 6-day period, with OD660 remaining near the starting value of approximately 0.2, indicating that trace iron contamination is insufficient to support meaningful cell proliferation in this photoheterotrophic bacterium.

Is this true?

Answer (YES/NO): NO